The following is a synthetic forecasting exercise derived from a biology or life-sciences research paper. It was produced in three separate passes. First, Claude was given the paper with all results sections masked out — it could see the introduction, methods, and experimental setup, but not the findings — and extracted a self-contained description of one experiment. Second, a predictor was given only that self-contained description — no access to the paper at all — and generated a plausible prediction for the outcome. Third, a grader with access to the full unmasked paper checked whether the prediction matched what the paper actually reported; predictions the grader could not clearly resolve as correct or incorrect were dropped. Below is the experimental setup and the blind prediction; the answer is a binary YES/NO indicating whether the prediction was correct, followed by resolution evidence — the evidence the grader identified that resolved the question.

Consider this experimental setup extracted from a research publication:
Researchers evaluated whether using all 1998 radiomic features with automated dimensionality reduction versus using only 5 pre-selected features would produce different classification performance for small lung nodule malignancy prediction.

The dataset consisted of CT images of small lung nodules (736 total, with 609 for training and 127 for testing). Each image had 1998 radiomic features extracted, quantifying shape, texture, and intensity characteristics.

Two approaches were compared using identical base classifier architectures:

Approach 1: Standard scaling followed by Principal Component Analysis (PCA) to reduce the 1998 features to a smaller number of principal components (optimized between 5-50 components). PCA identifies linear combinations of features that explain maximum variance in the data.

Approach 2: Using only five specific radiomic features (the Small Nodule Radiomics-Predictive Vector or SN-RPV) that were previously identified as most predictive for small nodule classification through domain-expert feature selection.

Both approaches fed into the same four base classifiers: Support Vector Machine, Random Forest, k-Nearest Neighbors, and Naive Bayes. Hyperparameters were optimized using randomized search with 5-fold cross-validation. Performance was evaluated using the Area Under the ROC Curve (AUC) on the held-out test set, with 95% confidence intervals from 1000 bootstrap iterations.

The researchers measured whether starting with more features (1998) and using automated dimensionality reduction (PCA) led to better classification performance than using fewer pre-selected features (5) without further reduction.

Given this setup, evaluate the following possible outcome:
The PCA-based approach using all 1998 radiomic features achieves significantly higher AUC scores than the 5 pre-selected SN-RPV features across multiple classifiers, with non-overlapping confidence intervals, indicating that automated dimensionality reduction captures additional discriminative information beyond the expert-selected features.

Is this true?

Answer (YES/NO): NO